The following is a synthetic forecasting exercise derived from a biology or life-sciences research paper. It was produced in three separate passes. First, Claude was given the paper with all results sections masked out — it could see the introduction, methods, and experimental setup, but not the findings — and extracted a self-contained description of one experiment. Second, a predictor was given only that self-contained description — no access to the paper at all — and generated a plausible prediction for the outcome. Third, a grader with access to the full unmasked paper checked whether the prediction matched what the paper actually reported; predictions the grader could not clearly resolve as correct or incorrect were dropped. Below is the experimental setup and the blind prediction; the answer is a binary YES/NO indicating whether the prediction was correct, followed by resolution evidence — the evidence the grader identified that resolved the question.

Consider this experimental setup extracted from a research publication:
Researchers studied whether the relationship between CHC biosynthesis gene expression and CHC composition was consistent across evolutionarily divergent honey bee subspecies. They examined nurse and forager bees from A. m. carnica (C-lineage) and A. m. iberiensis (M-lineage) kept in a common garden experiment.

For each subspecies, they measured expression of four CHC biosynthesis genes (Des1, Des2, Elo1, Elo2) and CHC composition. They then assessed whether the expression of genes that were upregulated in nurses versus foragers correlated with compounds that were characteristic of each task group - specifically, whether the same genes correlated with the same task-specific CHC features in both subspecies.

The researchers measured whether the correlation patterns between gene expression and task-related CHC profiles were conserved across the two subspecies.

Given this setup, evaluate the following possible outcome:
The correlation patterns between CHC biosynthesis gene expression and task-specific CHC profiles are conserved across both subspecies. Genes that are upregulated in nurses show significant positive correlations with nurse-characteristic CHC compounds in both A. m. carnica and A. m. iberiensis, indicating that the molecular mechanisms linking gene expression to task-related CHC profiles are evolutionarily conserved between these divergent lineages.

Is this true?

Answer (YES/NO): YES